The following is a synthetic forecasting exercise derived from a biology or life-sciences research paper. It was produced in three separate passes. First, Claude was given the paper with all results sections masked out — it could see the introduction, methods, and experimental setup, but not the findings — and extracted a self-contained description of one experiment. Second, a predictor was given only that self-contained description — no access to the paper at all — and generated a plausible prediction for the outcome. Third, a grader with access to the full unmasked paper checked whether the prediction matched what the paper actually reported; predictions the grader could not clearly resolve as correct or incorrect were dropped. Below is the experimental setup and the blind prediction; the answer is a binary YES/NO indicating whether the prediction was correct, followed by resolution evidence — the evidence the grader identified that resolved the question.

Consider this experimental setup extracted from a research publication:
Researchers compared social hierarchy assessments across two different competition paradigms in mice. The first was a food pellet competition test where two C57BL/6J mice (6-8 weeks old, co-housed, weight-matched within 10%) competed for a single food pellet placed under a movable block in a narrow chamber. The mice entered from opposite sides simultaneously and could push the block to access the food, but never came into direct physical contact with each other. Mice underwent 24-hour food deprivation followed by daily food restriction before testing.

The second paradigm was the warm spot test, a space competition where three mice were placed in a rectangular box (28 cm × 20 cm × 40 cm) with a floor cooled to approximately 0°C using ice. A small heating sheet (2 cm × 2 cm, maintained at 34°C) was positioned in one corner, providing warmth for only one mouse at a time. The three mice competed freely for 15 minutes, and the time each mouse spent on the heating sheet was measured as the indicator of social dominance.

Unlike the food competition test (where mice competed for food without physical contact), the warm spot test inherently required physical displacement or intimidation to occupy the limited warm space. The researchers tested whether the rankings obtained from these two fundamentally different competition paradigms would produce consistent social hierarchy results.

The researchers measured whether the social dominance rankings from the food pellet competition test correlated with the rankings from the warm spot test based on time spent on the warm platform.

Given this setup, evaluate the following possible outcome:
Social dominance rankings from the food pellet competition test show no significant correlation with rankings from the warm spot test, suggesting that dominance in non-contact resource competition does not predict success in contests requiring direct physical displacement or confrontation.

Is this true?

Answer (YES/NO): NO